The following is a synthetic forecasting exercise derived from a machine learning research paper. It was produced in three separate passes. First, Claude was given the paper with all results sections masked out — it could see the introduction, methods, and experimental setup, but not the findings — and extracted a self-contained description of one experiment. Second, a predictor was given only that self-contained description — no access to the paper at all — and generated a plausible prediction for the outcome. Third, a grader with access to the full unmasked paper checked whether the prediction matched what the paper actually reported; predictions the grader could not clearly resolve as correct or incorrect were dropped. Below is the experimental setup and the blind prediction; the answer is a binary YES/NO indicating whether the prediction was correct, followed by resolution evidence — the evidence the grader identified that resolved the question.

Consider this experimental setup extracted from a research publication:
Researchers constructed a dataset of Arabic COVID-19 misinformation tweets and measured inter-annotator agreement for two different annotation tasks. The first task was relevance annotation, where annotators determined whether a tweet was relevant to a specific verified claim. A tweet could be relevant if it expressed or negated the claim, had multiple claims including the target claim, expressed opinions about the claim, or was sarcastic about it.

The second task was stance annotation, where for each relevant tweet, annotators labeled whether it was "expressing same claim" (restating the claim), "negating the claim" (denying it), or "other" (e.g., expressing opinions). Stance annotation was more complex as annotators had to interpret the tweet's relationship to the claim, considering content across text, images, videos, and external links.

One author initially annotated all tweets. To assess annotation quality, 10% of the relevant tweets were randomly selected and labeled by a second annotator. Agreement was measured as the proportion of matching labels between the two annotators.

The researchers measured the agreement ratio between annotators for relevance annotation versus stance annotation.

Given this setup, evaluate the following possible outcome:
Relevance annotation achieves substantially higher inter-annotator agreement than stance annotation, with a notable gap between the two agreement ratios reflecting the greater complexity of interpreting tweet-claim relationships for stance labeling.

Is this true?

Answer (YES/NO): NO